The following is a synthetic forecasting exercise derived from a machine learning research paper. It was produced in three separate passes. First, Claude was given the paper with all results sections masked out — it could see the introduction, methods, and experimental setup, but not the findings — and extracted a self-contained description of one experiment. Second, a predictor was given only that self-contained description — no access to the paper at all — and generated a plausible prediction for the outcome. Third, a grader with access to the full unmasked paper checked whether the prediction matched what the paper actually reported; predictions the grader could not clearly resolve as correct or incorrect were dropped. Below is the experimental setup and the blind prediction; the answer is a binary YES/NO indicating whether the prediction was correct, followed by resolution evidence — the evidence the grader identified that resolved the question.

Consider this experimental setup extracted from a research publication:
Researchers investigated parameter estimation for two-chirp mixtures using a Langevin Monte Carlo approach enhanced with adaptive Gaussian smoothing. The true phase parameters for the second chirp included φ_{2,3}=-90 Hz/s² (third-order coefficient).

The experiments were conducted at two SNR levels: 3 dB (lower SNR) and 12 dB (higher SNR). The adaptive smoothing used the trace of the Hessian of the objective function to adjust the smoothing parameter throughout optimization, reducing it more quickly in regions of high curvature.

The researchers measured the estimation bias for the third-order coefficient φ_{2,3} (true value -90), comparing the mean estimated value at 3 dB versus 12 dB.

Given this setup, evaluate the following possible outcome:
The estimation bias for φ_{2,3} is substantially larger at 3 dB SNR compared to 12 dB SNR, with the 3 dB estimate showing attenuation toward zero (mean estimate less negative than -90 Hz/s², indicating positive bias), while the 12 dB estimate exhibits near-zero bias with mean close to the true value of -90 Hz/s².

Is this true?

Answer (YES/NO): NO